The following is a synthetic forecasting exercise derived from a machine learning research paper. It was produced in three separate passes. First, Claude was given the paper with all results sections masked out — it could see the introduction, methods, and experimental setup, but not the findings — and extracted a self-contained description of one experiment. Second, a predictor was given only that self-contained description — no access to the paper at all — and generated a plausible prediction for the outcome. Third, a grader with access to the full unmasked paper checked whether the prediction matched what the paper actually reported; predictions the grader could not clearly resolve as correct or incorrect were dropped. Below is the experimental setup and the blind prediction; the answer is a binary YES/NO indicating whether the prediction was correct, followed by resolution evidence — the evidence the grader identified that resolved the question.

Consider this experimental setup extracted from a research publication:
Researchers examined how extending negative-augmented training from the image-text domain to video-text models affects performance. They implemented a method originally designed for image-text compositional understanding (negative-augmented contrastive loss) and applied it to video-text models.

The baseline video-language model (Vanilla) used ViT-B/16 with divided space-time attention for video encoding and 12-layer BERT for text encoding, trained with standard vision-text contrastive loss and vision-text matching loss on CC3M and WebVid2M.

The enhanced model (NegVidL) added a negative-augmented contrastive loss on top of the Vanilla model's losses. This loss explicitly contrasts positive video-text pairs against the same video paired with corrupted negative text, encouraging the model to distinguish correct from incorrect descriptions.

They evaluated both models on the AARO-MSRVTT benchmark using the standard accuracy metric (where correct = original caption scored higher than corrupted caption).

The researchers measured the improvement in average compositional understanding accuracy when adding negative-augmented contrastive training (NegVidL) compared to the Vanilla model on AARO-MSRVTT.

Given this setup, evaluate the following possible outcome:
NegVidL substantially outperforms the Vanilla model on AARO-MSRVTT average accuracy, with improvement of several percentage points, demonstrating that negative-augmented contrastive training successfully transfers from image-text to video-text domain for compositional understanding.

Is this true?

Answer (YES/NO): NO